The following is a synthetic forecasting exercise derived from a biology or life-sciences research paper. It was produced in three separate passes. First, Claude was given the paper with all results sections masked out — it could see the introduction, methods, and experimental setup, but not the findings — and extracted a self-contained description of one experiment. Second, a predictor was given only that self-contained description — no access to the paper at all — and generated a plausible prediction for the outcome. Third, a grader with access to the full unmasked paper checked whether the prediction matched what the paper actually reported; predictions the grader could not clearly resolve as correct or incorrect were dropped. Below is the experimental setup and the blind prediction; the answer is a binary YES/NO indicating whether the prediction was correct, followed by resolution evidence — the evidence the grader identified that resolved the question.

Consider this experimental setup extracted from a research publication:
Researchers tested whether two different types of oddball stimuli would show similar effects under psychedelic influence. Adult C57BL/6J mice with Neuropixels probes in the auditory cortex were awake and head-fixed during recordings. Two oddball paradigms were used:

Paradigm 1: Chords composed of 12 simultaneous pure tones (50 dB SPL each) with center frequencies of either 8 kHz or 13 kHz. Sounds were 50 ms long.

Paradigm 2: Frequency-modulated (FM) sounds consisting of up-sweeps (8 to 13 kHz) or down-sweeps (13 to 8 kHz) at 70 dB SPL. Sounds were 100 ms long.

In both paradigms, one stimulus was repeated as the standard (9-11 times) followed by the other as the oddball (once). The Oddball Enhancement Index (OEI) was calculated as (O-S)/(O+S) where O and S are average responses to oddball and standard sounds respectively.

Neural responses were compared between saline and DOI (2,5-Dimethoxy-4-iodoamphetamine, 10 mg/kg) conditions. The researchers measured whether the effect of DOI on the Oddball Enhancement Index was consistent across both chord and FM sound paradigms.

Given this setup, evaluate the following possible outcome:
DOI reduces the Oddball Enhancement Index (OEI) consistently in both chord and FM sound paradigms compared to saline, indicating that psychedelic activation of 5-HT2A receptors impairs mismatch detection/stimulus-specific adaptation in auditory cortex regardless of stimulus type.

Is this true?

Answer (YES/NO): YES